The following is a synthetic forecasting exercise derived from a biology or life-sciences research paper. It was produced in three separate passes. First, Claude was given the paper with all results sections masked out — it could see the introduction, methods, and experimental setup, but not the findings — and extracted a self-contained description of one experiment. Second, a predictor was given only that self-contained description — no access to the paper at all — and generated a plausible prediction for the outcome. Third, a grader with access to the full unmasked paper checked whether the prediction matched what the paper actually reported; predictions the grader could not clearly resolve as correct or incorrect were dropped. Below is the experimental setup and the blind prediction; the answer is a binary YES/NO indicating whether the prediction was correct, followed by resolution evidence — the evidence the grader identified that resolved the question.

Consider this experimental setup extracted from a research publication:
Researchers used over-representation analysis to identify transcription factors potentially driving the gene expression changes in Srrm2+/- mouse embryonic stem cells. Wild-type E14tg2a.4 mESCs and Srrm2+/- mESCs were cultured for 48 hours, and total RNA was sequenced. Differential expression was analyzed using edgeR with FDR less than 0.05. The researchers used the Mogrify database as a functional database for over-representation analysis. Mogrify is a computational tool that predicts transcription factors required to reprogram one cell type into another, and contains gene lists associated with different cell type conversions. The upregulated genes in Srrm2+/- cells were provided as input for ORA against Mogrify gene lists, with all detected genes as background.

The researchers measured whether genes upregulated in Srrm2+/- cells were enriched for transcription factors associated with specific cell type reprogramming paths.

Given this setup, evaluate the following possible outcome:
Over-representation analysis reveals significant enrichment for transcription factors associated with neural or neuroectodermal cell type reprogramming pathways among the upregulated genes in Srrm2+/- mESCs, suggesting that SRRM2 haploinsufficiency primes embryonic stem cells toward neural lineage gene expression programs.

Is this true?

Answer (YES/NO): NO